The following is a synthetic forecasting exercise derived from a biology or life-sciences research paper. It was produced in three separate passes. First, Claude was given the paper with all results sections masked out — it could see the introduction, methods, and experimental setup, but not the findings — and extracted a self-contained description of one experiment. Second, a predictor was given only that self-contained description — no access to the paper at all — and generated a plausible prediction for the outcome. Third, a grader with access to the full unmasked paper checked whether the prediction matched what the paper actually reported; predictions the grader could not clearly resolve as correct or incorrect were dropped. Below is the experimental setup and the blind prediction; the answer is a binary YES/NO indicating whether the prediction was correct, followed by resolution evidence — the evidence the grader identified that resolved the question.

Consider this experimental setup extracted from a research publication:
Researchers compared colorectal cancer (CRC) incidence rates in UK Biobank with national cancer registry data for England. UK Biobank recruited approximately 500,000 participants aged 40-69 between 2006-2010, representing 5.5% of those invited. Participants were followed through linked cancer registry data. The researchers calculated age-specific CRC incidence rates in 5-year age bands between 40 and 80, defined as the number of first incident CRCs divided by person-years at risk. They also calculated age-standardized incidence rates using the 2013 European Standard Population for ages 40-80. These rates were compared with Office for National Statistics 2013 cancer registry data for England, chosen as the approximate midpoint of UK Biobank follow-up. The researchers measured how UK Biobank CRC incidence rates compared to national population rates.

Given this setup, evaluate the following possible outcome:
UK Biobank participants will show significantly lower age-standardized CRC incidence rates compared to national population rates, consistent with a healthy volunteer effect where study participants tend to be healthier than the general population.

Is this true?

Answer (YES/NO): YES